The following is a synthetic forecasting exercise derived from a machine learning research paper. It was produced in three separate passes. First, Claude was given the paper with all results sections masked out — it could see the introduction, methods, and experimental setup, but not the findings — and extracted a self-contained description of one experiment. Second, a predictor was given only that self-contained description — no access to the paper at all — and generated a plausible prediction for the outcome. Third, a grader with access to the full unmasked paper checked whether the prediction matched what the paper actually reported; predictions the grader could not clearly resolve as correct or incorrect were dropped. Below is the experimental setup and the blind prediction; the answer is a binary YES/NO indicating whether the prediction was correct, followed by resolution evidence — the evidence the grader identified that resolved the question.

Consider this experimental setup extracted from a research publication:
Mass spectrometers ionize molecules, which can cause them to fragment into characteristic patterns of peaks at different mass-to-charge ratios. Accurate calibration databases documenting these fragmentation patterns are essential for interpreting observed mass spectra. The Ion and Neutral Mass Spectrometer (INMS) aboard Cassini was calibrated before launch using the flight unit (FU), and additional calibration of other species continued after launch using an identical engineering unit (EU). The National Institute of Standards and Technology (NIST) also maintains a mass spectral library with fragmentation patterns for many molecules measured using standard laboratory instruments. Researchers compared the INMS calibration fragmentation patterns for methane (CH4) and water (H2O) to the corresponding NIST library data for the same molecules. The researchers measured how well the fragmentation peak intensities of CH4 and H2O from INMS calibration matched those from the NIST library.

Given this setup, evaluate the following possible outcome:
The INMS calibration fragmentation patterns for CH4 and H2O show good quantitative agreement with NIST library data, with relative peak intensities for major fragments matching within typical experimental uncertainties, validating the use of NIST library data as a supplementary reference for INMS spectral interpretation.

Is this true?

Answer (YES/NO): NO